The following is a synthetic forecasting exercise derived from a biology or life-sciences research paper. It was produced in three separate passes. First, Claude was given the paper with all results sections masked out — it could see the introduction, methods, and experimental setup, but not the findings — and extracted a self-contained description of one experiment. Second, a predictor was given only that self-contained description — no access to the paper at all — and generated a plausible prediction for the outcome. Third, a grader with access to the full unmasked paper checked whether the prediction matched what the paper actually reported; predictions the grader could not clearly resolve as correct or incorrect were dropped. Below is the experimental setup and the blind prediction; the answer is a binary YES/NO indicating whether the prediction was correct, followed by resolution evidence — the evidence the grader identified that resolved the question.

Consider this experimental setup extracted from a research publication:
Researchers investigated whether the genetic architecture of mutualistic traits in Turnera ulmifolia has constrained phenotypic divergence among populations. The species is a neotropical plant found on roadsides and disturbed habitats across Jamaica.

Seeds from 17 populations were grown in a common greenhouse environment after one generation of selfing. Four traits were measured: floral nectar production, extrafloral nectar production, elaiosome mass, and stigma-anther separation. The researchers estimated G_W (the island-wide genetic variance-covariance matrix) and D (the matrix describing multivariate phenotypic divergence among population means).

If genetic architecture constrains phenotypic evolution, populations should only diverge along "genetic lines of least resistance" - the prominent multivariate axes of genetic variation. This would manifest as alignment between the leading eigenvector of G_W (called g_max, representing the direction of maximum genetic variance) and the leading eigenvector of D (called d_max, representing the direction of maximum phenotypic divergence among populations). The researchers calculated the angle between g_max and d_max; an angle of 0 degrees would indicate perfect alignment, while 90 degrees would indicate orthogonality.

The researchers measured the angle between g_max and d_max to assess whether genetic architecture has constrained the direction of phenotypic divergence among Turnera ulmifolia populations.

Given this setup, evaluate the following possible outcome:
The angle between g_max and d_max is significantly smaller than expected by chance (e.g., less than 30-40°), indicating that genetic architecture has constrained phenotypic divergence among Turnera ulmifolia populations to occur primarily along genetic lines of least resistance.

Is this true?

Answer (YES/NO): YES